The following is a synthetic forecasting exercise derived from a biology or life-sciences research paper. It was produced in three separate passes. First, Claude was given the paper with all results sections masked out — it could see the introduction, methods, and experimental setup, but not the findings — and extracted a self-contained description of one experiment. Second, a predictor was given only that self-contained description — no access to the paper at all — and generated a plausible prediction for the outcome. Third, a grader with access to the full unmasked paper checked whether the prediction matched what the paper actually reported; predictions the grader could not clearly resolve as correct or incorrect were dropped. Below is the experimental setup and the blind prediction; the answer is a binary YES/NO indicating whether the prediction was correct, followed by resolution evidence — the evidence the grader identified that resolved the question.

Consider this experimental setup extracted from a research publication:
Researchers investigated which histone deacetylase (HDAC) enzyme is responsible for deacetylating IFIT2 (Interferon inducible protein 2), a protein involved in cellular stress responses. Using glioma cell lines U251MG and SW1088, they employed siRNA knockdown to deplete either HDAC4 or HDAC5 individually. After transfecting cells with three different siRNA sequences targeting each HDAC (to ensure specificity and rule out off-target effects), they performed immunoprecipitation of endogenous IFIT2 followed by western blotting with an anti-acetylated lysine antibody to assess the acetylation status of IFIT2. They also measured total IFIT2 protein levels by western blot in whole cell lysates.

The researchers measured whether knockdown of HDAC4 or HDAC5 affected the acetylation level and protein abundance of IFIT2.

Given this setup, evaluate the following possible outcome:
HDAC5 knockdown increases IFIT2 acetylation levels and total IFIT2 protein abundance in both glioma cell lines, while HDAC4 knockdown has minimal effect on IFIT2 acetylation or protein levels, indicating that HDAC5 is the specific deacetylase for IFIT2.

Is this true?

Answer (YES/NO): YES